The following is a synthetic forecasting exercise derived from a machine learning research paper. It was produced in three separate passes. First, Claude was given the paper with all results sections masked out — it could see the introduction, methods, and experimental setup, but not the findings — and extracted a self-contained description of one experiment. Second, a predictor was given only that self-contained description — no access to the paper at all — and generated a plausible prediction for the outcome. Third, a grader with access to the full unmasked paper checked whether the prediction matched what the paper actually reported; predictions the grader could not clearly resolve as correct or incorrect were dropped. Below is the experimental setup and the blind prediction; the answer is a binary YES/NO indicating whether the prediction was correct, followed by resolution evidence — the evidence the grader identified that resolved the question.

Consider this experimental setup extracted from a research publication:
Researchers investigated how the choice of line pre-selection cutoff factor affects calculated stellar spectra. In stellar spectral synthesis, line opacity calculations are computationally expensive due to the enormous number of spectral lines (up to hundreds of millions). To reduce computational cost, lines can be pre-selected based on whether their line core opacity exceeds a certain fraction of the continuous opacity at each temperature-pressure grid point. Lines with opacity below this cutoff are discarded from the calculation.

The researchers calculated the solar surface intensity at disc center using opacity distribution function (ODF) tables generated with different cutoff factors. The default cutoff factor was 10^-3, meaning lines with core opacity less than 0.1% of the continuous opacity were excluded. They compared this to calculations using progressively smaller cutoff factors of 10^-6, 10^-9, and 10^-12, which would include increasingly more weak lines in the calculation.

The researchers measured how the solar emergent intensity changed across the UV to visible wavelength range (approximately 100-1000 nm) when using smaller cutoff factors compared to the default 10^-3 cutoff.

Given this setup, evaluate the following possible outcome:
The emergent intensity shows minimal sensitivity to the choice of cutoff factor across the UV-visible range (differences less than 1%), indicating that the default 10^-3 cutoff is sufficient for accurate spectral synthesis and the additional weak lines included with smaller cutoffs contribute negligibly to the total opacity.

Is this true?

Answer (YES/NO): NO